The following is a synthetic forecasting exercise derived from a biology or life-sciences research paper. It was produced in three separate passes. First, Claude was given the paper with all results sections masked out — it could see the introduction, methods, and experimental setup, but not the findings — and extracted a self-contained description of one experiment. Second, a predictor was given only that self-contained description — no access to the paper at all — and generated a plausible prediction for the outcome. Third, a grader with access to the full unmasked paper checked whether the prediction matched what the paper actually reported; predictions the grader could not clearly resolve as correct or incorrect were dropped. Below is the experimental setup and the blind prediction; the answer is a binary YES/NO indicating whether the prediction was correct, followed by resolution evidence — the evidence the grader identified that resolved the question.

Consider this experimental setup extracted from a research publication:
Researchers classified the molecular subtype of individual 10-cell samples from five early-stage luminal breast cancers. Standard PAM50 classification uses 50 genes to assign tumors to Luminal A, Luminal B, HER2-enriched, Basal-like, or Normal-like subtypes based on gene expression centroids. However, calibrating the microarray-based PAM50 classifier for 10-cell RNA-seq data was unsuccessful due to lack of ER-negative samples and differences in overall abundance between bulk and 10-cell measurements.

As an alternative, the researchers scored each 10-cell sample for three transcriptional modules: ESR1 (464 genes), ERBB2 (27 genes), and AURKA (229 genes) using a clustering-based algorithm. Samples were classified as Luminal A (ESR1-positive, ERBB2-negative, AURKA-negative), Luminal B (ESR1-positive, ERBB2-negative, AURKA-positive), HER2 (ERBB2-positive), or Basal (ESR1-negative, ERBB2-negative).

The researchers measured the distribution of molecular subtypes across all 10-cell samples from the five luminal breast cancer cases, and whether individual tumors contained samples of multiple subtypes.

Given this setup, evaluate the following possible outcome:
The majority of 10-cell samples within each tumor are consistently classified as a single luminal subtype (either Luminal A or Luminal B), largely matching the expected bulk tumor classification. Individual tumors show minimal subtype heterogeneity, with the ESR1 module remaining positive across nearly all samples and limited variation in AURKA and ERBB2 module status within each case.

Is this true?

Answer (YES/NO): NO